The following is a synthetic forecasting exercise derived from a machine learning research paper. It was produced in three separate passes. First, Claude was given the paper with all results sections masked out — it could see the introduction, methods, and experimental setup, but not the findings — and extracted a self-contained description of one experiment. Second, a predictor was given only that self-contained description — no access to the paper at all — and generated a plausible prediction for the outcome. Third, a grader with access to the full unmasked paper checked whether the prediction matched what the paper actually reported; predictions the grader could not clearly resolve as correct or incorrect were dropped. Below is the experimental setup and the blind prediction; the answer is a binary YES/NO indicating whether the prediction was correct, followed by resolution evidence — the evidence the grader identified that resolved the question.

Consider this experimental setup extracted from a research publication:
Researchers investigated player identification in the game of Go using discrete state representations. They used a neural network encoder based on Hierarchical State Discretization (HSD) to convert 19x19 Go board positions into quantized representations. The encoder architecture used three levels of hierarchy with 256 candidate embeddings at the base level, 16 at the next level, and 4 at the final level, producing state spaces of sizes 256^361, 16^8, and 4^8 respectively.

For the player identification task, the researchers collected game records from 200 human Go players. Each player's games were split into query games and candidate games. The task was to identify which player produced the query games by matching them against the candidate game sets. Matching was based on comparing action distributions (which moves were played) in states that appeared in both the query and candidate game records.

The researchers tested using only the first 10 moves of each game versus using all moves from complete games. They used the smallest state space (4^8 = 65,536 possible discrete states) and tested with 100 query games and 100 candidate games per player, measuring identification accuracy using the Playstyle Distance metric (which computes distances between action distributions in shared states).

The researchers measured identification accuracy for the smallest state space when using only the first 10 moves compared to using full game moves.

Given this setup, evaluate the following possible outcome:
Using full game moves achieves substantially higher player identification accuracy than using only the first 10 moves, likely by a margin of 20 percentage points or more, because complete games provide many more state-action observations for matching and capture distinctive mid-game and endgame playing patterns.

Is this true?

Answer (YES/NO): NO